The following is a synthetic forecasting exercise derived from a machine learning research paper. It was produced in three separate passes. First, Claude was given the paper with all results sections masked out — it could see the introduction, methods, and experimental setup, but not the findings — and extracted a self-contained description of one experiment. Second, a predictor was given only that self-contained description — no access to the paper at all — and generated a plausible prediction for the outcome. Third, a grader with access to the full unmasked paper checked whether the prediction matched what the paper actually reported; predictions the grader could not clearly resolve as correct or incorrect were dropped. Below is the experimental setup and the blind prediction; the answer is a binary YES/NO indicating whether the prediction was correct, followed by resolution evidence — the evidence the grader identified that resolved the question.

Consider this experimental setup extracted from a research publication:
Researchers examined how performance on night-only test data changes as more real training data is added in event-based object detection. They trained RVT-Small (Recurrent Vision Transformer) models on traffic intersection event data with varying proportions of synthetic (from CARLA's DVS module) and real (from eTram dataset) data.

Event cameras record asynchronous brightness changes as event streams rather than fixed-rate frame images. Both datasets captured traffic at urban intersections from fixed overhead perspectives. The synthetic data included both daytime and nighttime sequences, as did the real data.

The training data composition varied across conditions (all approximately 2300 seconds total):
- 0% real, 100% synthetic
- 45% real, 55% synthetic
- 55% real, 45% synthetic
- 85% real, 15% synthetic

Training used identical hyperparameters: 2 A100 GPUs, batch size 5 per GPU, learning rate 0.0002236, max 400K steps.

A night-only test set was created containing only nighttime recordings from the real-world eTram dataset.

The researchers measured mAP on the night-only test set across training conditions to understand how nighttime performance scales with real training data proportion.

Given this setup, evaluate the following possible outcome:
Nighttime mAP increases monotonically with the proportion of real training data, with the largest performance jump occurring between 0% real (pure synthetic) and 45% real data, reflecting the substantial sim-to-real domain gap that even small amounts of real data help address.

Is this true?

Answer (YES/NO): NO